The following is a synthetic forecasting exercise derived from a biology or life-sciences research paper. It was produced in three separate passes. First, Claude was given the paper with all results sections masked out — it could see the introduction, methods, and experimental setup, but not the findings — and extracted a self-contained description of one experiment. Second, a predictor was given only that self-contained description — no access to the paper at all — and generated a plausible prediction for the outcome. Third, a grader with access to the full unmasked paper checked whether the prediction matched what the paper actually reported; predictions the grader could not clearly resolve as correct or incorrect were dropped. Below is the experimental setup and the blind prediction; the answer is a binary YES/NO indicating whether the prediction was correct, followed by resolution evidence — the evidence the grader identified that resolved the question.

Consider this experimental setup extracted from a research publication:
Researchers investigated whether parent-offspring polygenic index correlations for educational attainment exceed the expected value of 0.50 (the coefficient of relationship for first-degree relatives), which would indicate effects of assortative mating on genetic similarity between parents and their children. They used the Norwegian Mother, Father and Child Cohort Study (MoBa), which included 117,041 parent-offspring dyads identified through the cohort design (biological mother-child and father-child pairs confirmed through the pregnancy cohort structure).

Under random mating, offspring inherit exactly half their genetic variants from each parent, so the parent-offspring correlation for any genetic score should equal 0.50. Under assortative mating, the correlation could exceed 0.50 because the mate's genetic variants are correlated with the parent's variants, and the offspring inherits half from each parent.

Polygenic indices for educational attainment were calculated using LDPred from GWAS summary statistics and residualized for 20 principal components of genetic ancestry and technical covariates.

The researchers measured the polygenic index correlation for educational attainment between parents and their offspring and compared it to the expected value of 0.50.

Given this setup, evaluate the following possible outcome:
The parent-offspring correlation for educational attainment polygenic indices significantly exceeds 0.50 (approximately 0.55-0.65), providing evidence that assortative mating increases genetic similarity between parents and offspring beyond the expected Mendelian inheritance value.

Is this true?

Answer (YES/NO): YES